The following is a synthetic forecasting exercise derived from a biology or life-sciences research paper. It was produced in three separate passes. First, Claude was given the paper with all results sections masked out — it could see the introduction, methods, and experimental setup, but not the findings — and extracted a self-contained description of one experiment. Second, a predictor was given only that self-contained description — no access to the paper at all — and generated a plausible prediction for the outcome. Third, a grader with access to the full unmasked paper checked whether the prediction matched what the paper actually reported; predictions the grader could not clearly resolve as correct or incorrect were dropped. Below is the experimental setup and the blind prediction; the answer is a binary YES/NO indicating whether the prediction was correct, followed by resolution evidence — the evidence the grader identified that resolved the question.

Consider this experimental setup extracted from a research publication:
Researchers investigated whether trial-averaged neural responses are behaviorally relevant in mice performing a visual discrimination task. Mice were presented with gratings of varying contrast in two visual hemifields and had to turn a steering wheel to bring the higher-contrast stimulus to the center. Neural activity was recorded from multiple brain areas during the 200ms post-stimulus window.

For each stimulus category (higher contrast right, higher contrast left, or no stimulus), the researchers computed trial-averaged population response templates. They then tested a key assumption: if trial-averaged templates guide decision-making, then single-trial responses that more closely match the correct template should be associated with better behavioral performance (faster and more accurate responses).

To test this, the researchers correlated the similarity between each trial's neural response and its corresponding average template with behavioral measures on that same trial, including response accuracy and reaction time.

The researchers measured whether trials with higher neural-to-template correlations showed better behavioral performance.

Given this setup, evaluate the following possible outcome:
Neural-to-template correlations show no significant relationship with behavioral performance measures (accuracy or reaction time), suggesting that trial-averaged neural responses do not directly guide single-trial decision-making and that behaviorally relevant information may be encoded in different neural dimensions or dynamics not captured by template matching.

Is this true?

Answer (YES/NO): YES